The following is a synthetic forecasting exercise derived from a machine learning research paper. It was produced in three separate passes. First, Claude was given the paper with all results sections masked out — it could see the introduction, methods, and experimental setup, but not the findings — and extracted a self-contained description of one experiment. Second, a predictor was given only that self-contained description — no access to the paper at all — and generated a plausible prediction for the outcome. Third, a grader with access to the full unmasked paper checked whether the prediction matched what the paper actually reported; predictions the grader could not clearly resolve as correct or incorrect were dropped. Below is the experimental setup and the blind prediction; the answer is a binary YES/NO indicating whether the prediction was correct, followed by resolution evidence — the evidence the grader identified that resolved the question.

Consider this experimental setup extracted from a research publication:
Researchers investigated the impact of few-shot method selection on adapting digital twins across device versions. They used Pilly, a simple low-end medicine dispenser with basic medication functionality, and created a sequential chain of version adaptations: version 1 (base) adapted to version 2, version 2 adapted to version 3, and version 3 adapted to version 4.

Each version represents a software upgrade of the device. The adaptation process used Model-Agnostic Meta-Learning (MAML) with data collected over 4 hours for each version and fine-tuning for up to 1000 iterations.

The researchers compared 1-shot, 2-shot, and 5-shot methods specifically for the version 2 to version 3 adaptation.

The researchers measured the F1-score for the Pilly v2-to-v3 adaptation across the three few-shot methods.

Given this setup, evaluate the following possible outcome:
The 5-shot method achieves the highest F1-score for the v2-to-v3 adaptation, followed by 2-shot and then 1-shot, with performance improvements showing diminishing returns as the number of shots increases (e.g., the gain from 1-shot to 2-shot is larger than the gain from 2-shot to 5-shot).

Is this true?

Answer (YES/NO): NO